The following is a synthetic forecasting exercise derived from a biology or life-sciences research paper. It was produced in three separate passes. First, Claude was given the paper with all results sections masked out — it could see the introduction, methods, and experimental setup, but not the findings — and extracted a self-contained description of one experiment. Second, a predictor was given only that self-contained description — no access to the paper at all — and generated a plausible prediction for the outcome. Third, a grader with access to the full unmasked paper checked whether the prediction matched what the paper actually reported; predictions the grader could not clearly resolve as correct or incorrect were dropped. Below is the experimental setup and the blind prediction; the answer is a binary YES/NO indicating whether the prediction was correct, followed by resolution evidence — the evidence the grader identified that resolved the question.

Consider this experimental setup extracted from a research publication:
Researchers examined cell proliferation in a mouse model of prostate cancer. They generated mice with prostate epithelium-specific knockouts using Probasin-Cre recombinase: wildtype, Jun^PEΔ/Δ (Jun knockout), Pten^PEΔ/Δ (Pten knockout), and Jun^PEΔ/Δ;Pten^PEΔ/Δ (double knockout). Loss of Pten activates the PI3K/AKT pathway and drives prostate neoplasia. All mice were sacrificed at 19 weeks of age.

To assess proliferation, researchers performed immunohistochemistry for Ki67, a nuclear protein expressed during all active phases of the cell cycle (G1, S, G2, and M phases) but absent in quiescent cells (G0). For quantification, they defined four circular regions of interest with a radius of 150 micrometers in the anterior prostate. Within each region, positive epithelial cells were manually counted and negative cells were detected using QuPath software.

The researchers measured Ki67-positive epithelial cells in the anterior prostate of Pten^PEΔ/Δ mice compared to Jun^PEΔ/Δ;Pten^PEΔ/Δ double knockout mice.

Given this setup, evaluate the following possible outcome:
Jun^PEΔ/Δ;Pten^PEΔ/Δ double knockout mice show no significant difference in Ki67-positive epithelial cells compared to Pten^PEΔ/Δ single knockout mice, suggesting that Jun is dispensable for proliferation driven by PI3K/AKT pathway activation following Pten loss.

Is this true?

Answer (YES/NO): YES